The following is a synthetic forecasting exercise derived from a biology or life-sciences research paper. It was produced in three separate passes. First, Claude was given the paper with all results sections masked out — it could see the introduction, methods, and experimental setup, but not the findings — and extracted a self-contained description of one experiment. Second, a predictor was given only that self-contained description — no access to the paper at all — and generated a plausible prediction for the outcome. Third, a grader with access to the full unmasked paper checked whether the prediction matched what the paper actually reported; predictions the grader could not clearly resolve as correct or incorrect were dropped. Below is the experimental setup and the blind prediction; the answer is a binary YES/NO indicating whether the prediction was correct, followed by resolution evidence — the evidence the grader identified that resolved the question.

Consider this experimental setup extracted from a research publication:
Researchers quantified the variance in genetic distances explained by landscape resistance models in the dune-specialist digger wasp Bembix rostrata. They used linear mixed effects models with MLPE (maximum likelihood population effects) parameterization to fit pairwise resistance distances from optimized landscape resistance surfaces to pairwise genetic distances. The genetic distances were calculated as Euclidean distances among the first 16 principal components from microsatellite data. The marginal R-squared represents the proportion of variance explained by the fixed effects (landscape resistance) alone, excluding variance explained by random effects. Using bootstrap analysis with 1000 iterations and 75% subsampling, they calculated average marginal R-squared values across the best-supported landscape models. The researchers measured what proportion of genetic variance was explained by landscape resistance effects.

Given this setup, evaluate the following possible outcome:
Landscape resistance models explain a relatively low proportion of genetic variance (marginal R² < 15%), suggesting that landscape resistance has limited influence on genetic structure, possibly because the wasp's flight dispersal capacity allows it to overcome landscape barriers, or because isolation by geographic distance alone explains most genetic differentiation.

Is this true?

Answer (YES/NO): YES